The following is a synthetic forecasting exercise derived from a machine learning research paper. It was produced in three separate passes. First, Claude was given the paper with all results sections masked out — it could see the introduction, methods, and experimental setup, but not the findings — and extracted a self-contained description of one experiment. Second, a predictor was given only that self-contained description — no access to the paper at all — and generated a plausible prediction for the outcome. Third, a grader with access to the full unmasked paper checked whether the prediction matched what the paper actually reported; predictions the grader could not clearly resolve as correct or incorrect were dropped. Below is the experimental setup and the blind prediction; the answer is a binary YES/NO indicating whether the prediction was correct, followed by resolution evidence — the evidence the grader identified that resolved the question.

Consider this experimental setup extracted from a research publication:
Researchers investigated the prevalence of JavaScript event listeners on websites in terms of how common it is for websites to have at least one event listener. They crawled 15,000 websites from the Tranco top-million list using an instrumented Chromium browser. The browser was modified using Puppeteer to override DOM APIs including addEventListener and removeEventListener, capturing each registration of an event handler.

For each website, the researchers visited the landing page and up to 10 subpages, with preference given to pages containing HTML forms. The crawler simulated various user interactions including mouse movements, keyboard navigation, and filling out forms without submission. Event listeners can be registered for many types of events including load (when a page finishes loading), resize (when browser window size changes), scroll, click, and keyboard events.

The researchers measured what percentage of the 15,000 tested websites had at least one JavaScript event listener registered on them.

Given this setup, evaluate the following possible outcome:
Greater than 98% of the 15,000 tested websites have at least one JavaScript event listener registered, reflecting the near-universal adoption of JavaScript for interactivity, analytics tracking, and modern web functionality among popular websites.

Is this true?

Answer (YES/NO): NO